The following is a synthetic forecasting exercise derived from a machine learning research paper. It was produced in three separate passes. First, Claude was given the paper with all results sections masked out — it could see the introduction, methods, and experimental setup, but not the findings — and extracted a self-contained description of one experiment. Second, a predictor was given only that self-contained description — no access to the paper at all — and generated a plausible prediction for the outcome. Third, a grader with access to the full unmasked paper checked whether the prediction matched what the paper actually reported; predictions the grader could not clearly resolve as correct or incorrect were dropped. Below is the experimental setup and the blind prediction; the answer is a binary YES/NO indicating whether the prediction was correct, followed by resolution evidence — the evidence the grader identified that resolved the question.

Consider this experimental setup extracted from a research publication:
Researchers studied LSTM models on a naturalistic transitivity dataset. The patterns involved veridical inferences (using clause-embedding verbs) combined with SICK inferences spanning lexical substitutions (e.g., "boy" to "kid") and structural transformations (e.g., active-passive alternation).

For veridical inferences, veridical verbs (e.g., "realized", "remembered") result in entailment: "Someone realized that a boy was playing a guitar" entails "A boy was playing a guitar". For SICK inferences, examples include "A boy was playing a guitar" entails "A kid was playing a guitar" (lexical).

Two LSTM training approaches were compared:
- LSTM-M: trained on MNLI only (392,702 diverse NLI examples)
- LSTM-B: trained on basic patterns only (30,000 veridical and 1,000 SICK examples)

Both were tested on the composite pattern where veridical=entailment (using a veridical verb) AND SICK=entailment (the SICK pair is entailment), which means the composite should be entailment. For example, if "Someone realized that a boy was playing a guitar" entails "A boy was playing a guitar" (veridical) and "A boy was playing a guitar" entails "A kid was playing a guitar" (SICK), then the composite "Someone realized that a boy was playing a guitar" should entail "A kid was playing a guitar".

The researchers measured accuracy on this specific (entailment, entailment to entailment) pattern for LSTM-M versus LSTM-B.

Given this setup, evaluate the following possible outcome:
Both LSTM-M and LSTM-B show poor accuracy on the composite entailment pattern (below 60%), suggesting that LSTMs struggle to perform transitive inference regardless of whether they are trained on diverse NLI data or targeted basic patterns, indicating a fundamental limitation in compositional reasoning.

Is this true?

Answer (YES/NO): NO